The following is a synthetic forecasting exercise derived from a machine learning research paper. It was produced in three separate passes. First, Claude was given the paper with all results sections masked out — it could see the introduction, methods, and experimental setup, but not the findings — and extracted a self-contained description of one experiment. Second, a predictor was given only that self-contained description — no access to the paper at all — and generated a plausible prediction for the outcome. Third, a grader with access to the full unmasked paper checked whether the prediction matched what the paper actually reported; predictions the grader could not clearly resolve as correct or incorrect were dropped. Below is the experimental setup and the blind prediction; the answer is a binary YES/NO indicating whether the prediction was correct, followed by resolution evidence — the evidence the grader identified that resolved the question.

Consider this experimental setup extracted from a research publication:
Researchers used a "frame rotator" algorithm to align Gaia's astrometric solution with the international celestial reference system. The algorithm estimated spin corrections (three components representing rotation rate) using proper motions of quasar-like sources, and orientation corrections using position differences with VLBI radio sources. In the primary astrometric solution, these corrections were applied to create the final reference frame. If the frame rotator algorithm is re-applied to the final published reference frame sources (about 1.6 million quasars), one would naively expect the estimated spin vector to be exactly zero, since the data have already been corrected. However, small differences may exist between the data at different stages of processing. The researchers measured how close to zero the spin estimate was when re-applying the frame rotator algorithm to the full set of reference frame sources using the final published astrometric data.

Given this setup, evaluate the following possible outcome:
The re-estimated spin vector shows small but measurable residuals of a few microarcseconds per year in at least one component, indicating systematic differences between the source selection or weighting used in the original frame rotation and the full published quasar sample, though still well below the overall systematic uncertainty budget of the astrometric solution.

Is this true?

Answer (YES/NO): YES